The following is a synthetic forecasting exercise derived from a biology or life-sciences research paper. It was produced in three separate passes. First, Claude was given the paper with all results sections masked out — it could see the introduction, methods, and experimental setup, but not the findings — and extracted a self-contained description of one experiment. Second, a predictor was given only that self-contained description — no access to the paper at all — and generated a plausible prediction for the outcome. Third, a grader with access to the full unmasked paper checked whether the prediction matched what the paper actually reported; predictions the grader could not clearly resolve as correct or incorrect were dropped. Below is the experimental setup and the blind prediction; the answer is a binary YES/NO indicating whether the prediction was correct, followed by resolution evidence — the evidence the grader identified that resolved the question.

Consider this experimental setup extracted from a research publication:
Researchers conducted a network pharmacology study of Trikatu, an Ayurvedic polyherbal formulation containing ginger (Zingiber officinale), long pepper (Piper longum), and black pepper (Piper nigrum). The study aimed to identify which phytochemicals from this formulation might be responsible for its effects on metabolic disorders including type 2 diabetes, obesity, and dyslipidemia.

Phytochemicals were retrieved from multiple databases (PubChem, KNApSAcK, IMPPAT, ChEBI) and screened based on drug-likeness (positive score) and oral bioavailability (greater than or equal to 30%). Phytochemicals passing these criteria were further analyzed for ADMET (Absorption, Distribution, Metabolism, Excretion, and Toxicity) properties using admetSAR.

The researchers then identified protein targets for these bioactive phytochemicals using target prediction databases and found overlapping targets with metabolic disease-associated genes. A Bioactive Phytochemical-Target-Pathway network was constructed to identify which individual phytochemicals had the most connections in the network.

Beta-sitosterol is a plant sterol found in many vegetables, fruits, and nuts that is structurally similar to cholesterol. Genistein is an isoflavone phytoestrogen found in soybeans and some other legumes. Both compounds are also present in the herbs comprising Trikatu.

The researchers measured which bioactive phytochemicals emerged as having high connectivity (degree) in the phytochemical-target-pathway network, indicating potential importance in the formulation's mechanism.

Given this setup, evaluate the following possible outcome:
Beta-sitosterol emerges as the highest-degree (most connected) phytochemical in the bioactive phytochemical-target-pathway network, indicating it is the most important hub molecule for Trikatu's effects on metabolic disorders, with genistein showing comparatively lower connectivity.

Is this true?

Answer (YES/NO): NO